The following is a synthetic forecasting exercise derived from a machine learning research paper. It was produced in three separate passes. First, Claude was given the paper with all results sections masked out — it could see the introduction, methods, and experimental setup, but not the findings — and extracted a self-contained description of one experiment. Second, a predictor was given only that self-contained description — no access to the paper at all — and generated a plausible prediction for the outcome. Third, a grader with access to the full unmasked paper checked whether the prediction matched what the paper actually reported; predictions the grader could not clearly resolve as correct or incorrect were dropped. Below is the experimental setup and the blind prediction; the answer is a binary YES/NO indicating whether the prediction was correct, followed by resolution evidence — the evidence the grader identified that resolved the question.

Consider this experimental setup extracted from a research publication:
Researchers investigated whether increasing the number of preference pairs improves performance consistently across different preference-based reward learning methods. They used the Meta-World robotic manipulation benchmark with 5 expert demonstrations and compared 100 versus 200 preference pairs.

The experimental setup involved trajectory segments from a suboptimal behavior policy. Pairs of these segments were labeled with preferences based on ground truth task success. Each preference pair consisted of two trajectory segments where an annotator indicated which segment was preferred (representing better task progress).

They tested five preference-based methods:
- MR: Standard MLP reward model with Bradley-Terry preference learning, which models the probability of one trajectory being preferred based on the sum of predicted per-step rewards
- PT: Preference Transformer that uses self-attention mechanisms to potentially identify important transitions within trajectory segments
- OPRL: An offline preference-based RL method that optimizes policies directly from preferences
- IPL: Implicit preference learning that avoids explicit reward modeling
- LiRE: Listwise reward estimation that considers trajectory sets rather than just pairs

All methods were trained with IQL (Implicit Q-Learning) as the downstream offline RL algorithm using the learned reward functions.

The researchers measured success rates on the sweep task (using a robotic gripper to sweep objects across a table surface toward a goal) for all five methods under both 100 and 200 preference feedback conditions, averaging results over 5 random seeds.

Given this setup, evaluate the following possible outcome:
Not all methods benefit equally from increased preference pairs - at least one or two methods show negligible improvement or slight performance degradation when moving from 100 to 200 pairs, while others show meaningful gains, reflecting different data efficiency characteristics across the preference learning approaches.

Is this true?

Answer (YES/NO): YES